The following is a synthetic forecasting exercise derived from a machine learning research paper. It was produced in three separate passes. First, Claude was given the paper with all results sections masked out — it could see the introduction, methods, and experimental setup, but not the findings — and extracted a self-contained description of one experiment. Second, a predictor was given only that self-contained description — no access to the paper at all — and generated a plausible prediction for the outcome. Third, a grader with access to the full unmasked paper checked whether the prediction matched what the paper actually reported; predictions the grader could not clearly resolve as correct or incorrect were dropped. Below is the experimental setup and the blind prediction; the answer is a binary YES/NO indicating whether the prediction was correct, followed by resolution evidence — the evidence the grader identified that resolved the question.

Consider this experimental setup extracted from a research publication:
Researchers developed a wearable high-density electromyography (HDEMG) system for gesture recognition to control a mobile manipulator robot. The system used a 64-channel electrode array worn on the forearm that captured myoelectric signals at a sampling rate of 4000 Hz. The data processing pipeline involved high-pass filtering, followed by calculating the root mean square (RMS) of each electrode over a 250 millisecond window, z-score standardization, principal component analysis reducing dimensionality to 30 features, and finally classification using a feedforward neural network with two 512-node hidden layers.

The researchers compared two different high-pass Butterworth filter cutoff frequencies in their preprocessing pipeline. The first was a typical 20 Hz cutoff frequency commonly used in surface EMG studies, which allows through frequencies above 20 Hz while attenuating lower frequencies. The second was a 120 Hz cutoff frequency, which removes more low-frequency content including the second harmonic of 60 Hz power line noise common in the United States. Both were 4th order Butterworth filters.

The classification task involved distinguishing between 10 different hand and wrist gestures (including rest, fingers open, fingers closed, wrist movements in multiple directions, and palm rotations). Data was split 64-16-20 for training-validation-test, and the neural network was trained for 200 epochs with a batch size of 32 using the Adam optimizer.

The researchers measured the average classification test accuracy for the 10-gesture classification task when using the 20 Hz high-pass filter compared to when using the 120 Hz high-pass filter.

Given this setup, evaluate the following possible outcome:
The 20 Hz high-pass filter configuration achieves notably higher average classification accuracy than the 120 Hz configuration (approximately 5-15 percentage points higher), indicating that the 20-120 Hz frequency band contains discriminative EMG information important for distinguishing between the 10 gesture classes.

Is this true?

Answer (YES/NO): NO